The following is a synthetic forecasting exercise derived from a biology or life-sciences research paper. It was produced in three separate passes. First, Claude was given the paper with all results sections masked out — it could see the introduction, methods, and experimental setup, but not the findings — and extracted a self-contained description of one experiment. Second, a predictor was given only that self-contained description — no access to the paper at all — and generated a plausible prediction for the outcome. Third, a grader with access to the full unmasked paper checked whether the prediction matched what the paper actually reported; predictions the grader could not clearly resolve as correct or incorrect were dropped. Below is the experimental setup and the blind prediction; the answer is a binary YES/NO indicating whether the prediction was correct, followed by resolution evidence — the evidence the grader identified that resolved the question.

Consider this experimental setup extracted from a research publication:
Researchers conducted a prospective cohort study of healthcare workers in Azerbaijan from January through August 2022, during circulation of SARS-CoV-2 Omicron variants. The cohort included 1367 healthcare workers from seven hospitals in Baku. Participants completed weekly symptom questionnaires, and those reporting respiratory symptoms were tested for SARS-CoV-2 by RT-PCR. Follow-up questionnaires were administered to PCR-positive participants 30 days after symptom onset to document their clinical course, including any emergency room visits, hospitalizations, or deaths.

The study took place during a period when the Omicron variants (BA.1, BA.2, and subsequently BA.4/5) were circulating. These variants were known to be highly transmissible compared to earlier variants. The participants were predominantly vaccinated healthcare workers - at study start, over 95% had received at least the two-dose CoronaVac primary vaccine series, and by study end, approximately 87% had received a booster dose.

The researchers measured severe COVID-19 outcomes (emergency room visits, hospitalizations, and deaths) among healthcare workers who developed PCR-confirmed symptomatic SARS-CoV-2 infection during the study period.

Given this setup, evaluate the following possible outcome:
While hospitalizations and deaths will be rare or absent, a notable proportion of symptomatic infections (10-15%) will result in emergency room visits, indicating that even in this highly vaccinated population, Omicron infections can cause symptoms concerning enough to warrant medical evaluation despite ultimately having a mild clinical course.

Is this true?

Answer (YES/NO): NO